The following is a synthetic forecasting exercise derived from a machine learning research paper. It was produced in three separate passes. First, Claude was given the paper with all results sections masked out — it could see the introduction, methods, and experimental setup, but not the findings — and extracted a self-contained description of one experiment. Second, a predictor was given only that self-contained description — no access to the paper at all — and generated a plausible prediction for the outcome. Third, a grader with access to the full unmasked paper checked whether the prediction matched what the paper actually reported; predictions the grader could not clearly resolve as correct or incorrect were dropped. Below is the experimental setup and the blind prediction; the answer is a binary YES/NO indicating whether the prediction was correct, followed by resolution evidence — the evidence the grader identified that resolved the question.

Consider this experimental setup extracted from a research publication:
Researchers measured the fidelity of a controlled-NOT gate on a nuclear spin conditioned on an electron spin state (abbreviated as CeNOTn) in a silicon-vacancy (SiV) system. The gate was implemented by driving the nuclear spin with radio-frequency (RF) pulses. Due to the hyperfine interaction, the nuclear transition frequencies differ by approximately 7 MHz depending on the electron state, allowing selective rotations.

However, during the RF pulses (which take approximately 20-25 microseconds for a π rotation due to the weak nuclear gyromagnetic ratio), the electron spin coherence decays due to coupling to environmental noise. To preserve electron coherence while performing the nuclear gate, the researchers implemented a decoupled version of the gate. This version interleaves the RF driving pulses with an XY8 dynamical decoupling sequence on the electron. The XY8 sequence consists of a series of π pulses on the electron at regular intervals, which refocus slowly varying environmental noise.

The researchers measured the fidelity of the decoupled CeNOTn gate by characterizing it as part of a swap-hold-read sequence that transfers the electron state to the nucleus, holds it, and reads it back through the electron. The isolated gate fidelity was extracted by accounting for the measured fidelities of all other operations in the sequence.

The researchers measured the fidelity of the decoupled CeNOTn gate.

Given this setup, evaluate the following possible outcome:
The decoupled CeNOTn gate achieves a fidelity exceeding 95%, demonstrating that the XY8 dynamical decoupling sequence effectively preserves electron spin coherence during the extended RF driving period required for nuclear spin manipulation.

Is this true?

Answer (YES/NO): NO